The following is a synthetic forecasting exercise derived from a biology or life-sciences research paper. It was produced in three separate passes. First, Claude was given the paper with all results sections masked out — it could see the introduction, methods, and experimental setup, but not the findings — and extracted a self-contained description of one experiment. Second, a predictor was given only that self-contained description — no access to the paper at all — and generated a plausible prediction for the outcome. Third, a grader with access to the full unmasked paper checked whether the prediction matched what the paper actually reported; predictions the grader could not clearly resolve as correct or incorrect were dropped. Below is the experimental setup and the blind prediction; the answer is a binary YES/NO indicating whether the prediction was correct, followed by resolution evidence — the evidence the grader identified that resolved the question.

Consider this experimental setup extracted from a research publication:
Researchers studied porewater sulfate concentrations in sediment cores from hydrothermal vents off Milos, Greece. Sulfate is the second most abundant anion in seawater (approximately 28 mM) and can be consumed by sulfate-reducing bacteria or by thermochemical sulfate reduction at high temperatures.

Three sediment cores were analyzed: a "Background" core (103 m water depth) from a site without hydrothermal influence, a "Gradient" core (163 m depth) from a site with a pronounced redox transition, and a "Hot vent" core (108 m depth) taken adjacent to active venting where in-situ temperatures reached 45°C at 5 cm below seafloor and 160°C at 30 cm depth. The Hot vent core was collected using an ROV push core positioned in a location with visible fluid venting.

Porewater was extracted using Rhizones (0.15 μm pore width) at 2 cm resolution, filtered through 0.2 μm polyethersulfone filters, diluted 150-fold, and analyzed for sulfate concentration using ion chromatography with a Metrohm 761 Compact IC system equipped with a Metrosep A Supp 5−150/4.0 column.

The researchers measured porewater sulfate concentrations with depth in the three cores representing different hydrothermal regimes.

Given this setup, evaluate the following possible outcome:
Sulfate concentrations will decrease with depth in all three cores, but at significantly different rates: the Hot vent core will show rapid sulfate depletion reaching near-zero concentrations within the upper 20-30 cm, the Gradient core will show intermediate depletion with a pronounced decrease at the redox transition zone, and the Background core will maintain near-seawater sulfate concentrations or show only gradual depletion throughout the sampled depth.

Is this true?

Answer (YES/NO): NO